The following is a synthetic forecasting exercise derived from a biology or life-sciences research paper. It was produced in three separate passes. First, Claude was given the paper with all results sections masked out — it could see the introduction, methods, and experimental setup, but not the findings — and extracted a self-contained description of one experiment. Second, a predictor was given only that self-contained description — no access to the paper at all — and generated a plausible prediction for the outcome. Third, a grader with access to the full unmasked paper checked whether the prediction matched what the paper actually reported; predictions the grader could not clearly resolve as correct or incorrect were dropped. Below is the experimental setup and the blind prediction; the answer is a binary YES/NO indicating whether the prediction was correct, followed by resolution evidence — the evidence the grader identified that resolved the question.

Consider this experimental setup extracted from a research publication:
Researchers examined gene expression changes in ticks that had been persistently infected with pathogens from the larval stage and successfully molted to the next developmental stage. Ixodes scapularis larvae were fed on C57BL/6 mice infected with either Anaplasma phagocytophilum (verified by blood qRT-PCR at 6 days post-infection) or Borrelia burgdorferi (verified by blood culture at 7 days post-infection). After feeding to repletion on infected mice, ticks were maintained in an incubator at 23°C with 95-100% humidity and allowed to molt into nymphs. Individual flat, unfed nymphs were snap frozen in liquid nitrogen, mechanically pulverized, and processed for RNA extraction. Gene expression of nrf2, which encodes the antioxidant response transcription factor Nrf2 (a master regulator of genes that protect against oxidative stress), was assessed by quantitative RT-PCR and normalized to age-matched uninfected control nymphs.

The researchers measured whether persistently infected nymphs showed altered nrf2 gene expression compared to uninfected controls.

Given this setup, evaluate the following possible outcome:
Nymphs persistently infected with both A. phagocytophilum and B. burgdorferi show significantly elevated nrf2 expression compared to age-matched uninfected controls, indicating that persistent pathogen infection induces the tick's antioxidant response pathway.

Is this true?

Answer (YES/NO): YES